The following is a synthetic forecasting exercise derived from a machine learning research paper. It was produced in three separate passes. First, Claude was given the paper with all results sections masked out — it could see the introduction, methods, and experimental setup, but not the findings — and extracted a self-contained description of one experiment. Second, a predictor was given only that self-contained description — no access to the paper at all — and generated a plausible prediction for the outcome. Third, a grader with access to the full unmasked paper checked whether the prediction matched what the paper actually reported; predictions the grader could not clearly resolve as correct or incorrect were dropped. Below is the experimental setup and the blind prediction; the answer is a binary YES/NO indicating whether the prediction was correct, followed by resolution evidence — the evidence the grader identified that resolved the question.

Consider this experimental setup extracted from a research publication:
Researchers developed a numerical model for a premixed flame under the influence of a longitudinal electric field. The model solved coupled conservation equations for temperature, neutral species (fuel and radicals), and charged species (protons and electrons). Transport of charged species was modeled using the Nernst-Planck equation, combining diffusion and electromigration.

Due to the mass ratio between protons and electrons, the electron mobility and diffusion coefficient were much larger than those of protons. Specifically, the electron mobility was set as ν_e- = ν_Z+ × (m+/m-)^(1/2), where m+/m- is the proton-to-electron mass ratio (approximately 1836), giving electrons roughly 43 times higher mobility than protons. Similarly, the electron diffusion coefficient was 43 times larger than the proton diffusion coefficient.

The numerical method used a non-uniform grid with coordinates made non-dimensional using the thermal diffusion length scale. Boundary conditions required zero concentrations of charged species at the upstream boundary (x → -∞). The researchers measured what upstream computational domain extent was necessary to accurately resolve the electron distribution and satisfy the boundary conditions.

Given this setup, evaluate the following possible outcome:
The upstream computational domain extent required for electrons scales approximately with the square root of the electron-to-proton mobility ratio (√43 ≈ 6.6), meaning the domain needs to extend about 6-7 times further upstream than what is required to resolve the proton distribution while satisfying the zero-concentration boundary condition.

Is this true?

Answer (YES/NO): NO